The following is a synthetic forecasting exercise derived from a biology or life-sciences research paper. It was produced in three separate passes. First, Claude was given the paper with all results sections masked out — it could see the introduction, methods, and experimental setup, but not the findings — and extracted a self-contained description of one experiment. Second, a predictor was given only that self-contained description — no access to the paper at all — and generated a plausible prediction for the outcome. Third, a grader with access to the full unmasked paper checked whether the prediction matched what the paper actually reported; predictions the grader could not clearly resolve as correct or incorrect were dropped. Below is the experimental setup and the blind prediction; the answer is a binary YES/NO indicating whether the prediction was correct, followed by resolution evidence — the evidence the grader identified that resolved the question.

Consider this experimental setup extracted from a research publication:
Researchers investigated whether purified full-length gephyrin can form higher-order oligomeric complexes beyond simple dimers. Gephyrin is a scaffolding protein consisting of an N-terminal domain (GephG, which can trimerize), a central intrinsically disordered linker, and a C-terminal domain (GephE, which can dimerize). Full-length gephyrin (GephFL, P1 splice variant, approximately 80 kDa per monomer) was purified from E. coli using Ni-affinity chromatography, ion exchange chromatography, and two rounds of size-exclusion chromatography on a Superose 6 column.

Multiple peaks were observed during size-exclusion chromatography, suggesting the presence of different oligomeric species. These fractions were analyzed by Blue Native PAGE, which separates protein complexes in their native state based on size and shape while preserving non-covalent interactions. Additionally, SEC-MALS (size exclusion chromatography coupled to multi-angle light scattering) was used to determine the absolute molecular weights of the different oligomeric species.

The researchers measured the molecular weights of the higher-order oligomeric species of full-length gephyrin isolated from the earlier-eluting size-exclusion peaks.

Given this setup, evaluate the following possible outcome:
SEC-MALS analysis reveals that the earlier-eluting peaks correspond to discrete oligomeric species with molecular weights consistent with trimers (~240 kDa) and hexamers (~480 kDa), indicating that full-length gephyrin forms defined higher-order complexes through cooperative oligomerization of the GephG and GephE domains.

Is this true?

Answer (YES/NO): NO